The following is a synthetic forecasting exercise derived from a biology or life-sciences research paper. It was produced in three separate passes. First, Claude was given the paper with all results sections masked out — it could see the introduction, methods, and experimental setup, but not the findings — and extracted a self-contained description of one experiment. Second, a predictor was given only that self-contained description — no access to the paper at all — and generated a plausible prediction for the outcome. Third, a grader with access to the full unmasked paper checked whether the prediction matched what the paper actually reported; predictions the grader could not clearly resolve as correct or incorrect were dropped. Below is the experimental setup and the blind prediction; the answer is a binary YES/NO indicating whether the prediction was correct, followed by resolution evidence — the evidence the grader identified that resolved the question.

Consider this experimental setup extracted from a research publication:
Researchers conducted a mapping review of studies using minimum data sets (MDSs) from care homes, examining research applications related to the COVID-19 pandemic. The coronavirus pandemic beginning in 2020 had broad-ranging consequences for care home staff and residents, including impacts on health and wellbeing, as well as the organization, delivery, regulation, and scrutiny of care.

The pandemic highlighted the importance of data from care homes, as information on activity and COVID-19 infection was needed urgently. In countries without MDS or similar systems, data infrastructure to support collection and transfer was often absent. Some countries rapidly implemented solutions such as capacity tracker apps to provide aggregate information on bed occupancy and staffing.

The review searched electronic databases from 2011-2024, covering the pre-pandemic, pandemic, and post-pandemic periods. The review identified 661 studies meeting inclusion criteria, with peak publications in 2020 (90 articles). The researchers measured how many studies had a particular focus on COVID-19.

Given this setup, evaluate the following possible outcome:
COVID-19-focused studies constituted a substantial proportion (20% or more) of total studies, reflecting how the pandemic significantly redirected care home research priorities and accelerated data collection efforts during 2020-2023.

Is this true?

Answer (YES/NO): NO